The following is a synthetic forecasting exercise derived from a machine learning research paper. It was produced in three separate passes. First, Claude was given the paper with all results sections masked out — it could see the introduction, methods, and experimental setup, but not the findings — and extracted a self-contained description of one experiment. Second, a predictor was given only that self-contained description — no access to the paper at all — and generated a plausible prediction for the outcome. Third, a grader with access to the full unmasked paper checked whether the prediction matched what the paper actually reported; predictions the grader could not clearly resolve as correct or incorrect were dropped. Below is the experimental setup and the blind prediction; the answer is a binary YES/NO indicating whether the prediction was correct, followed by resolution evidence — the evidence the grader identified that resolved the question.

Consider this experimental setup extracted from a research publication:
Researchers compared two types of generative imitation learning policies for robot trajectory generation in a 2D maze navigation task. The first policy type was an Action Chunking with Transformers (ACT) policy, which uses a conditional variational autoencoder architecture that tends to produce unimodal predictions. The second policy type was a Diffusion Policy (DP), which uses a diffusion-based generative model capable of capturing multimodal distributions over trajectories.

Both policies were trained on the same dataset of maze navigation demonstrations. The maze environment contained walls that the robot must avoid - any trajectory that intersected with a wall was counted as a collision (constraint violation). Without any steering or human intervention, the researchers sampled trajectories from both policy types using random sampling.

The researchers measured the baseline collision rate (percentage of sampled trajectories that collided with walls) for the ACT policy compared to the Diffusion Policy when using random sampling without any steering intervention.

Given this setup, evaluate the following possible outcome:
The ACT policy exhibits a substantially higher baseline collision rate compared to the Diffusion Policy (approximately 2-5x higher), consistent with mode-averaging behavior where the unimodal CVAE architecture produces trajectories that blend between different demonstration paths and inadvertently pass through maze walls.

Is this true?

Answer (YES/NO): NO